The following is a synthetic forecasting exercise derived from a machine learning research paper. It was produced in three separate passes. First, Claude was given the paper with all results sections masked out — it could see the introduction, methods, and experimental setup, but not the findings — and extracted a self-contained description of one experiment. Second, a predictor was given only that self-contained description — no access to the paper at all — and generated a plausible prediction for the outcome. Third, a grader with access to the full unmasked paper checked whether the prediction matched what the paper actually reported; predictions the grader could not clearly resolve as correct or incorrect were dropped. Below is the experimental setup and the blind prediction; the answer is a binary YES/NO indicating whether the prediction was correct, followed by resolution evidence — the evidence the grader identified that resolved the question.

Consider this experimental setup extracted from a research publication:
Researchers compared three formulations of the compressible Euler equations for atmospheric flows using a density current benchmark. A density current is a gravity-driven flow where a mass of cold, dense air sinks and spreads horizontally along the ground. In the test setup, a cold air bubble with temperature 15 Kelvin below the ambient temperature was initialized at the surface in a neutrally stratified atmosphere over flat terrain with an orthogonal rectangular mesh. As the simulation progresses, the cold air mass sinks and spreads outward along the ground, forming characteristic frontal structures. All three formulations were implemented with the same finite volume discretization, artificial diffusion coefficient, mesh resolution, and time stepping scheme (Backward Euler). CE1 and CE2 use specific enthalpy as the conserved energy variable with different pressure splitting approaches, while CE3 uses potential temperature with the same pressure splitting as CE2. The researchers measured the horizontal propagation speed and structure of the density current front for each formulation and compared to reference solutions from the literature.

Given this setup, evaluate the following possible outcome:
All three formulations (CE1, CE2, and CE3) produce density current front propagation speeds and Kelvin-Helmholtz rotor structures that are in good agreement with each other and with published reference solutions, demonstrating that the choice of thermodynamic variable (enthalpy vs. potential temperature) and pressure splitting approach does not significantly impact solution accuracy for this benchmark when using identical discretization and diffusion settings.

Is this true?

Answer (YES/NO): NO